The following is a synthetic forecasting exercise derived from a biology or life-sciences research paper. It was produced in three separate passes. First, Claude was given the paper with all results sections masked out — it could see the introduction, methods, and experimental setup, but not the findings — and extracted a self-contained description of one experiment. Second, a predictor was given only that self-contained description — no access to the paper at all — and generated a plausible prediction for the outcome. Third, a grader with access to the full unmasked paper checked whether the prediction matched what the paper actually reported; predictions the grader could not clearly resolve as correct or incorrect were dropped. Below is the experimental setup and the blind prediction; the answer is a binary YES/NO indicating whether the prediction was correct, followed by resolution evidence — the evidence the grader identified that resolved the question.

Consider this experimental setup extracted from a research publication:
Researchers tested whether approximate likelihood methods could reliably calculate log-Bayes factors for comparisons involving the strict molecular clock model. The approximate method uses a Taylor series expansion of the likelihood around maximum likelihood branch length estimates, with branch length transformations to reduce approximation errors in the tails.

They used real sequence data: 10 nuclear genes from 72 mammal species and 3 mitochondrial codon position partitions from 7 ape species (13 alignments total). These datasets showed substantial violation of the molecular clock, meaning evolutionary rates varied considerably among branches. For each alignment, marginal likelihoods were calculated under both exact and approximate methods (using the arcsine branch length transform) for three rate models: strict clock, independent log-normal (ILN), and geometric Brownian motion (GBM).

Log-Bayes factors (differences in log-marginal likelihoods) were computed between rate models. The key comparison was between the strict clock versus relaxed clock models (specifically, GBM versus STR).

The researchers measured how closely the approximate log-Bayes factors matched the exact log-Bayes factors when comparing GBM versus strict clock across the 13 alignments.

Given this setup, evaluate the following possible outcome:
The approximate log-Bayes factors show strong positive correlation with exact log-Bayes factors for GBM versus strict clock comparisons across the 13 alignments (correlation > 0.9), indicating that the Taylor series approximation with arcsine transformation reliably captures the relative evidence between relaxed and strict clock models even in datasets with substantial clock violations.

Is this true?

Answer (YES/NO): NO